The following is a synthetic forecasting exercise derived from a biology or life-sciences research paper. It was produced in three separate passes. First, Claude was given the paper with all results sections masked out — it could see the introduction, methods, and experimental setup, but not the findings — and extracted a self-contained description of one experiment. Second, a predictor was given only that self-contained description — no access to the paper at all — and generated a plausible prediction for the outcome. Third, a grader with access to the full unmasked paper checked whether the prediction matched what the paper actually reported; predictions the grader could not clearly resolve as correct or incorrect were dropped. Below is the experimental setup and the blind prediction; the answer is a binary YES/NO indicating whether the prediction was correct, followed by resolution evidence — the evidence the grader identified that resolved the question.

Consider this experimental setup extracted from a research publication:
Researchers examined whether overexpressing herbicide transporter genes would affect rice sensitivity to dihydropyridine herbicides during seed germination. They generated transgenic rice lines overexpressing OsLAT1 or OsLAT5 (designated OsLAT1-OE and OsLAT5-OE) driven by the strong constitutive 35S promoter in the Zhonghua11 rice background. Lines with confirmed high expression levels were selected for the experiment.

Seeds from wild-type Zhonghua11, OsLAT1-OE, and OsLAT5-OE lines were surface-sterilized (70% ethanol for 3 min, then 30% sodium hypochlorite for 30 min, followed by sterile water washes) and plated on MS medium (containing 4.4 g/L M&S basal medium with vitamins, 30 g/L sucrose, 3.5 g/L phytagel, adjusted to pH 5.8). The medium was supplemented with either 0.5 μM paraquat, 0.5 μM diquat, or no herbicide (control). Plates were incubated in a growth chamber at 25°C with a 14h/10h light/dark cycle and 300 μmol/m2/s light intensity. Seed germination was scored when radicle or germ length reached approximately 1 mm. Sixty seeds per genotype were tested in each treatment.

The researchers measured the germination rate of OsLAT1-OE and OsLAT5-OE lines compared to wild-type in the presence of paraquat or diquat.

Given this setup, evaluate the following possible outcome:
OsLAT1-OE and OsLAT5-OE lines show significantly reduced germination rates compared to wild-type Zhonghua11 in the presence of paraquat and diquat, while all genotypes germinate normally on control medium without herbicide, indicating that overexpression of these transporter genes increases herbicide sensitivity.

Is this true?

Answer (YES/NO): NO